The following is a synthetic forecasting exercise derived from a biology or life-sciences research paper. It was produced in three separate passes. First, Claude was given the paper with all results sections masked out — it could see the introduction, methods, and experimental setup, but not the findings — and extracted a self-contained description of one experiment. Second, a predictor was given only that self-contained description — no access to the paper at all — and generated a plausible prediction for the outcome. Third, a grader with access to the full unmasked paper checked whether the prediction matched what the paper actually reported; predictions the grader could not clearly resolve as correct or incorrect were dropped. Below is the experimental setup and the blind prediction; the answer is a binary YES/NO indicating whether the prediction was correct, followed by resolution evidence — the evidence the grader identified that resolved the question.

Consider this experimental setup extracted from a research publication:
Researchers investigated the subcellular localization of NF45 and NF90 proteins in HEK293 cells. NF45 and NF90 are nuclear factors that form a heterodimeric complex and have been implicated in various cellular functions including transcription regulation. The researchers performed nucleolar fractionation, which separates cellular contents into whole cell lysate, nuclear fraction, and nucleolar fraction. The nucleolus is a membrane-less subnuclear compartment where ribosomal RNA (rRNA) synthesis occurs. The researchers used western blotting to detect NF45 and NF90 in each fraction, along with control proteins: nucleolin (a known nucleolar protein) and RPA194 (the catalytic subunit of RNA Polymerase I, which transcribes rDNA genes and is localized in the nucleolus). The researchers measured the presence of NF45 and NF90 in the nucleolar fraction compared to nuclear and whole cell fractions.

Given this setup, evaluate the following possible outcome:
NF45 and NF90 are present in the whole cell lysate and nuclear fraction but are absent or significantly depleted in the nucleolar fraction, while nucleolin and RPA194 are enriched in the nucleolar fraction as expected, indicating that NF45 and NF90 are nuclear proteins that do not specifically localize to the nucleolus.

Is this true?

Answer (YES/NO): NO